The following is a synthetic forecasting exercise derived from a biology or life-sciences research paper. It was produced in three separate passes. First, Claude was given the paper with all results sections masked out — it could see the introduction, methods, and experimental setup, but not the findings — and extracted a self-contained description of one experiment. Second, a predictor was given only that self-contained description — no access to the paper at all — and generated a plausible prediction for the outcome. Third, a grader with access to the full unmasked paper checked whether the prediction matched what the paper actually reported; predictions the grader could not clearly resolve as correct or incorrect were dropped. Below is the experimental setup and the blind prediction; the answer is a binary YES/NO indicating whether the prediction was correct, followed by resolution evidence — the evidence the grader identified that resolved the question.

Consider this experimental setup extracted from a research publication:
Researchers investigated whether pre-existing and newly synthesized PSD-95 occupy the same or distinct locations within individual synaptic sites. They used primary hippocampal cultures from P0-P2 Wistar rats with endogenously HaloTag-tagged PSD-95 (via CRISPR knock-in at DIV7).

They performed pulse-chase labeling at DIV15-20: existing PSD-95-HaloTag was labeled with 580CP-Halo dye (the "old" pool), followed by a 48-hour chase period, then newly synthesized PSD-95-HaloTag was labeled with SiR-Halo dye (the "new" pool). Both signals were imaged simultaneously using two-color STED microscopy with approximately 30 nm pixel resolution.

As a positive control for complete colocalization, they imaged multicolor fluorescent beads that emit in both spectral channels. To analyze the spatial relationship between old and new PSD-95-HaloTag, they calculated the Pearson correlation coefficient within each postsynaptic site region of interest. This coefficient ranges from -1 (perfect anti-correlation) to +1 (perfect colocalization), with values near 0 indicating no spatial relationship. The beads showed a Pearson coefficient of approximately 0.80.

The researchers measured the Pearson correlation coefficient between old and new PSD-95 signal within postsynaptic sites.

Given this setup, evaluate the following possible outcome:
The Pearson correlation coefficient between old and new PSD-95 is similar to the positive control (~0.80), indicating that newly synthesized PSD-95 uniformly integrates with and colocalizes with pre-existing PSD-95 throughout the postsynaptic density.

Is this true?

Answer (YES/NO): NO